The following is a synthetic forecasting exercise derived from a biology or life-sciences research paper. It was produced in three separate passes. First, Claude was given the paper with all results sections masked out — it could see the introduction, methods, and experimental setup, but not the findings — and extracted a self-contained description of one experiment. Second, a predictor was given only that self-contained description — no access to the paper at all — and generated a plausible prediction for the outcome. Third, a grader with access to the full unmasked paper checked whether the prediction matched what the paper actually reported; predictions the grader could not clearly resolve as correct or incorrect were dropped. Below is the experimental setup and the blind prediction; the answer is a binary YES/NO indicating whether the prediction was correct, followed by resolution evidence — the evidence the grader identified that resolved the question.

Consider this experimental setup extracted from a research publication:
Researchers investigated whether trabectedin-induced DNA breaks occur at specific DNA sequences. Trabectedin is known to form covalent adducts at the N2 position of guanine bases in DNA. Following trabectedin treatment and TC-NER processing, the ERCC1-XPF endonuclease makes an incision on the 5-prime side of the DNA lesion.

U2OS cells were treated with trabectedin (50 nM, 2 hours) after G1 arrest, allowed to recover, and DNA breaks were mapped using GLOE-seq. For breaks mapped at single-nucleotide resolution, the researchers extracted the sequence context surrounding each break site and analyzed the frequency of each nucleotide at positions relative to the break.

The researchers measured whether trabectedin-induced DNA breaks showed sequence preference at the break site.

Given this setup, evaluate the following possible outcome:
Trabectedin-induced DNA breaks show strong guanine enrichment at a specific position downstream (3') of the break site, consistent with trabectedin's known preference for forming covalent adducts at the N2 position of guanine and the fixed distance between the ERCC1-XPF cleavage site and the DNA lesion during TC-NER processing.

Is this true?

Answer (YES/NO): YES